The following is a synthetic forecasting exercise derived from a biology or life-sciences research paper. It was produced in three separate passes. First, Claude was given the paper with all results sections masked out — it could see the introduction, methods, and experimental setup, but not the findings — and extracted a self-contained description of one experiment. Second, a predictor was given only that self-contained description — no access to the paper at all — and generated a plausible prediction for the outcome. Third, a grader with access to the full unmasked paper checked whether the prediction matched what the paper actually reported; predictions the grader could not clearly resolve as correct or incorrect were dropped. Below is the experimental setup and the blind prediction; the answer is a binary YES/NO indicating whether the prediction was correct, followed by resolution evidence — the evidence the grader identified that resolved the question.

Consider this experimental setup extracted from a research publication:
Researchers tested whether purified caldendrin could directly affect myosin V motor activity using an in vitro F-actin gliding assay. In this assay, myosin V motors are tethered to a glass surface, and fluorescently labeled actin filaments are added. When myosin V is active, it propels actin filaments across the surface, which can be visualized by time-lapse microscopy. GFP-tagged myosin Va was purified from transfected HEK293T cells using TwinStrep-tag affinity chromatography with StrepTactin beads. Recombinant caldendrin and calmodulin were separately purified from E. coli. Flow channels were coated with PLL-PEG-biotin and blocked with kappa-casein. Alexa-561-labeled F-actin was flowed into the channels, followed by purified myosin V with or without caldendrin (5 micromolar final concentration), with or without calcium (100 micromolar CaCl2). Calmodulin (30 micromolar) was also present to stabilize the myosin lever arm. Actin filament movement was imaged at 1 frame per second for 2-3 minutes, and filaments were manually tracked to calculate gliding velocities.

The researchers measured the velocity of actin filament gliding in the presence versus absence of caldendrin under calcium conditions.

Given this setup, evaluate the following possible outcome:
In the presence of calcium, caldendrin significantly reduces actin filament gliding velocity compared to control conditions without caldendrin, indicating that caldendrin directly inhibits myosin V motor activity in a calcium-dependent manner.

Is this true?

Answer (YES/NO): YES